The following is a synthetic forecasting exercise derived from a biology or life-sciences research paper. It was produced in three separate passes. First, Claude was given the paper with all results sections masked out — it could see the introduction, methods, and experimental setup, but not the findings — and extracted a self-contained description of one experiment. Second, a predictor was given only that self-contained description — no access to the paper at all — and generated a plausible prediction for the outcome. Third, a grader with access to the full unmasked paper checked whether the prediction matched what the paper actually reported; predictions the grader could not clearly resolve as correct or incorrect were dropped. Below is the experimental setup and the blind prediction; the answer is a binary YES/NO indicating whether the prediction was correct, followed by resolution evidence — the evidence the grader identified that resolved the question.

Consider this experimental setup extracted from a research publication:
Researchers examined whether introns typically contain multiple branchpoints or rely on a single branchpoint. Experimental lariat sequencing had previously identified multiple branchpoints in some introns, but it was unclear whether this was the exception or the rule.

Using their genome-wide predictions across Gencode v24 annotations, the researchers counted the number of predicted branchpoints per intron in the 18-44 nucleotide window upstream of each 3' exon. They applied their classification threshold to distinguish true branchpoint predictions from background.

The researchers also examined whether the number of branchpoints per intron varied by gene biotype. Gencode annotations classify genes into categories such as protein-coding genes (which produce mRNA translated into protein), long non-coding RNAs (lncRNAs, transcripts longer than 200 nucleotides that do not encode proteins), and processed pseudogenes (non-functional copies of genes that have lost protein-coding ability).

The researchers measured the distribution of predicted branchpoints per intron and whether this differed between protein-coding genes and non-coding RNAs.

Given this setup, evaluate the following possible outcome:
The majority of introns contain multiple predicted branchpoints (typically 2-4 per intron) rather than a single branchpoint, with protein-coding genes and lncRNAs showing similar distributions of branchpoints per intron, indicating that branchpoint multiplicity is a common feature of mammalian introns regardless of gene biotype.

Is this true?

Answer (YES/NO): NO